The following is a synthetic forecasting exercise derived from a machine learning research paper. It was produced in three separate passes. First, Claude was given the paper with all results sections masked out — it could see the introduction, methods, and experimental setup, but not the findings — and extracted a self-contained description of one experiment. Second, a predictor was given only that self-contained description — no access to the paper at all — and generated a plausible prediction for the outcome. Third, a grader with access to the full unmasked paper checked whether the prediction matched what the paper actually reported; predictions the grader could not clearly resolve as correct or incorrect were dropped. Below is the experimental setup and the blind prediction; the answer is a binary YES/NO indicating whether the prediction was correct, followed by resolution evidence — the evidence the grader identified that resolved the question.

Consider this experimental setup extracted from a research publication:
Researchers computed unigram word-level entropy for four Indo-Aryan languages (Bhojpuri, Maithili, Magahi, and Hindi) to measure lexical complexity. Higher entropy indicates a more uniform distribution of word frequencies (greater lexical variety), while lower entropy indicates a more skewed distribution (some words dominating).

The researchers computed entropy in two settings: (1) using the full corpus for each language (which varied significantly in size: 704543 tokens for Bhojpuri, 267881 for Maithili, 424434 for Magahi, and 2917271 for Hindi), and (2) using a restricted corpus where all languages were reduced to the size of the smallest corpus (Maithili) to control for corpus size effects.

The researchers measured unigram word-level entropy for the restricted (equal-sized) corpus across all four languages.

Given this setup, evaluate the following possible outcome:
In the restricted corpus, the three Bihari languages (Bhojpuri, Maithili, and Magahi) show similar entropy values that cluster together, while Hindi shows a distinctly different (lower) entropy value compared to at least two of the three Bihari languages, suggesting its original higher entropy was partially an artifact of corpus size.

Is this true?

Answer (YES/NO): NO